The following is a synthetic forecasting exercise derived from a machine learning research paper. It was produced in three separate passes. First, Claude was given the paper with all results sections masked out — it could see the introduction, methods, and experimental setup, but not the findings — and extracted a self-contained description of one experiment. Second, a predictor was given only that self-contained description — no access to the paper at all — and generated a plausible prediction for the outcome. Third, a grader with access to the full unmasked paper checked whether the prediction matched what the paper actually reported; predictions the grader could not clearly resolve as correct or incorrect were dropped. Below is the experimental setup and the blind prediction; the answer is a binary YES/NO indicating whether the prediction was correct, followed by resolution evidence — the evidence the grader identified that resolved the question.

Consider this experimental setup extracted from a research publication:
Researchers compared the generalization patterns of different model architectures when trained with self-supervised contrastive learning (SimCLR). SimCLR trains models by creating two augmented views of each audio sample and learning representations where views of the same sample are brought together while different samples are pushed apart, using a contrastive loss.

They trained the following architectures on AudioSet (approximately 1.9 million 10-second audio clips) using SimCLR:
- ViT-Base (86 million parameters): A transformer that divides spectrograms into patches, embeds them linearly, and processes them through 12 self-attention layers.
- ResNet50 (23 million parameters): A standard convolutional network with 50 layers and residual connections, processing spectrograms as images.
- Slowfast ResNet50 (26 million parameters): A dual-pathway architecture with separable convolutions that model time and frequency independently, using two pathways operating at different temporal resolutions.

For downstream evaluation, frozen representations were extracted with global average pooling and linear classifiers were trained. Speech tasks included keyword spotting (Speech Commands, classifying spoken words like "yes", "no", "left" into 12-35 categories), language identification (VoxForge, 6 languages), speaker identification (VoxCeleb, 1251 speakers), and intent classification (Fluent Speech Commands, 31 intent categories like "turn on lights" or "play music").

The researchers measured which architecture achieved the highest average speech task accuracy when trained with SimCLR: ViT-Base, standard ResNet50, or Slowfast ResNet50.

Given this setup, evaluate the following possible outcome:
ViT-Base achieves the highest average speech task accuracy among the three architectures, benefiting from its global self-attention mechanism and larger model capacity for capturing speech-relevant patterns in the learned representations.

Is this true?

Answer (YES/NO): NO